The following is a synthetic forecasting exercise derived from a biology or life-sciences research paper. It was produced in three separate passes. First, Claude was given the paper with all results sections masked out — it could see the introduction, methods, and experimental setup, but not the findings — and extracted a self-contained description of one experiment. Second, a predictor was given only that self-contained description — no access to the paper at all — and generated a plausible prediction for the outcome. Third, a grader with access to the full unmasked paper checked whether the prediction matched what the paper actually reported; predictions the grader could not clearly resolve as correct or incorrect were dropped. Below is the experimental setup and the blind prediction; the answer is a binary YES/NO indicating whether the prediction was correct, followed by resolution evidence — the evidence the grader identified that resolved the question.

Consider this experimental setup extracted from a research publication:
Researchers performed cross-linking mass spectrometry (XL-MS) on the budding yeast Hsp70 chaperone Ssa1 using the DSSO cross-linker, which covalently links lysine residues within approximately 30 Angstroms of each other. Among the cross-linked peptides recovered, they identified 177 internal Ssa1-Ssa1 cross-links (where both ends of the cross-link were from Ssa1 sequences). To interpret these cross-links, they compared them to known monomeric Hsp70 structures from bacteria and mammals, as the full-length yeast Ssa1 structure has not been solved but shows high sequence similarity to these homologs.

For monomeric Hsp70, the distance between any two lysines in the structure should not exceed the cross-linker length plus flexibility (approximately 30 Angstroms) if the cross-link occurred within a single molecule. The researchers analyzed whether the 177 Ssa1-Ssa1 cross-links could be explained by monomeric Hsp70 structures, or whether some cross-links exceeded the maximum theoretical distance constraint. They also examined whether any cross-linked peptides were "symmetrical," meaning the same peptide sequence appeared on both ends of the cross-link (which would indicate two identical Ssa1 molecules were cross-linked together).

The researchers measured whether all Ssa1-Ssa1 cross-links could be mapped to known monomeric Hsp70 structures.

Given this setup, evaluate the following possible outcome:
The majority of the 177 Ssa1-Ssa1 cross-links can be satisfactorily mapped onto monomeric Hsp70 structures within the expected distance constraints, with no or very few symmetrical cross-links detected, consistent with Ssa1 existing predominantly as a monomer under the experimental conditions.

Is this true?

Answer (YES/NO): NO